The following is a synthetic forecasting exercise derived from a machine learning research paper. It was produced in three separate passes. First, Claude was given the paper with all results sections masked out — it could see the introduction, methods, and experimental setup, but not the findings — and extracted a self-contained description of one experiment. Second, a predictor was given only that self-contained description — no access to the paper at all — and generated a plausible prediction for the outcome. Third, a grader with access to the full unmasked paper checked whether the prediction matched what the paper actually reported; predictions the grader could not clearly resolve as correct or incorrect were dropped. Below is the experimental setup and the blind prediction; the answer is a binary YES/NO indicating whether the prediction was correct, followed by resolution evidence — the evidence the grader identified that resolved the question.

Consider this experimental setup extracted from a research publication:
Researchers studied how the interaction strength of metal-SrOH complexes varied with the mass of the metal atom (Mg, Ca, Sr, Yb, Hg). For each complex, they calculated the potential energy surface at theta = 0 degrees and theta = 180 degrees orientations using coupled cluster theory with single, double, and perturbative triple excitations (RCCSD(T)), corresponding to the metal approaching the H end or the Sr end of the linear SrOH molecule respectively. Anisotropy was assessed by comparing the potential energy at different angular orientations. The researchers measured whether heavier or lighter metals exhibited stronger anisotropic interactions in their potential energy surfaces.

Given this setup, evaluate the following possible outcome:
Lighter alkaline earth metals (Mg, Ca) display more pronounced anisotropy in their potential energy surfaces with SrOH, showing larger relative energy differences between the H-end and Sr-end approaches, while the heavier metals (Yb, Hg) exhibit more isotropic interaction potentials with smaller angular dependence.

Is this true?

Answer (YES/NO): NO